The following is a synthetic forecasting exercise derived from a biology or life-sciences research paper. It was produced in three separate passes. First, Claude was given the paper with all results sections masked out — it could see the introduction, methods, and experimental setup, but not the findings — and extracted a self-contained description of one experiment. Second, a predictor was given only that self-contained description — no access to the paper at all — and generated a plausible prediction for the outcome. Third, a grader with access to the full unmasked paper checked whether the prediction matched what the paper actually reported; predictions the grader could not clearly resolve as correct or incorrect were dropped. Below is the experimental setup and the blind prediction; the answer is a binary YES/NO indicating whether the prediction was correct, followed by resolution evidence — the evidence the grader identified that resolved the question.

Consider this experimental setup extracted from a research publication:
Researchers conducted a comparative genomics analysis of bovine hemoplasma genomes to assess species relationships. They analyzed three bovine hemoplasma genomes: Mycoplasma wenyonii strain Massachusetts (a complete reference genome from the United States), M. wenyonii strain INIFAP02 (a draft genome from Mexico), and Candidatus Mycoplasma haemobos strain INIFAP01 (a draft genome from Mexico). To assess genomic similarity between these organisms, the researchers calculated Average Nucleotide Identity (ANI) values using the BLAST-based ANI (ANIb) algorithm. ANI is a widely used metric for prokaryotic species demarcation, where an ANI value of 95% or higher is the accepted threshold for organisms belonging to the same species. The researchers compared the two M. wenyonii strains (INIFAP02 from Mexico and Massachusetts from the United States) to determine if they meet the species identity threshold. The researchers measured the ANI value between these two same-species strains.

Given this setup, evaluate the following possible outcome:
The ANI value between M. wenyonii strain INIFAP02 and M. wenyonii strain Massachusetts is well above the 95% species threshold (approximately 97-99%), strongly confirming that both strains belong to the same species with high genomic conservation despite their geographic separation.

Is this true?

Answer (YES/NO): NO